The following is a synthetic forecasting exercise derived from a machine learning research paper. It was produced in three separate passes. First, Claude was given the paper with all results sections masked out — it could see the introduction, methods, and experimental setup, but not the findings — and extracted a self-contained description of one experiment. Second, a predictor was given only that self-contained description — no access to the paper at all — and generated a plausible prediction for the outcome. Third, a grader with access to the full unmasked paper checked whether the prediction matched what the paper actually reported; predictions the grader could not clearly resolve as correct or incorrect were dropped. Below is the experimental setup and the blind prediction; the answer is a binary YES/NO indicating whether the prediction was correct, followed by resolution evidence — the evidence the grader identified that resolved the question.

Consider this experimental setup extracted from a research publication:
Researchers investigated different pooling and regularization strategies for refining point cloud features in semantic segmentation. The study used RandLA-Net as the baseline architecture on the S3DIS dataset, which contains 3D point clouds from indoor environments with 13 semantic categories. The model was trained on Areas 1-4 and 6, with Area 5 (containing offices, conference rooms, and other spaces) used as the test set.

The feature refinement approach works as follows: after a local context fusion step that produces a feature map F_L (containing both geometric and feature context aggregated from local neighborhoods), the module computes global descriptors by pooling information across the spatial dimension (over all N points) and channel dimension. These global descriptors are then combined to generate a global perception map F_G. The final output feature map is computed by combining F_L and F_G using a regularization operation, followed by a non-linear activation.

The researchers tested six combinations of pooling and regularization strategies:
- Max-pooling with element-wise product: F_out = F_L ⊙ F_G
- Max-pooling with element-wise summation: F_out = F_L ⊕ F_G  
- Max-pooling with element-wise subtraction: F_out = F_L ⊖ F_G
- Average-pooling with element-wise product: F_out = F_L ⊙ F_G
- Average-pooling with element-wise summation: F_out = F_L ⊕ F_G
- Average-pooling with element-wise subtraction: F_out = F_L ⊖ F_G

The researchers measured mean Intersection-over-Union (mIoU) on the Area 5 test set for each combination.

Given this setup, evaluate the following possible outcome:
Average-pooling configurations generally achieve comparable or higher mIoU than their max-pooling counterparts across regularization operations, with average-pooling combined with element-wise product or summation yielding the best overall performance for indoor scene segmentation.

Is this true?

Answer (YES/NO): NO